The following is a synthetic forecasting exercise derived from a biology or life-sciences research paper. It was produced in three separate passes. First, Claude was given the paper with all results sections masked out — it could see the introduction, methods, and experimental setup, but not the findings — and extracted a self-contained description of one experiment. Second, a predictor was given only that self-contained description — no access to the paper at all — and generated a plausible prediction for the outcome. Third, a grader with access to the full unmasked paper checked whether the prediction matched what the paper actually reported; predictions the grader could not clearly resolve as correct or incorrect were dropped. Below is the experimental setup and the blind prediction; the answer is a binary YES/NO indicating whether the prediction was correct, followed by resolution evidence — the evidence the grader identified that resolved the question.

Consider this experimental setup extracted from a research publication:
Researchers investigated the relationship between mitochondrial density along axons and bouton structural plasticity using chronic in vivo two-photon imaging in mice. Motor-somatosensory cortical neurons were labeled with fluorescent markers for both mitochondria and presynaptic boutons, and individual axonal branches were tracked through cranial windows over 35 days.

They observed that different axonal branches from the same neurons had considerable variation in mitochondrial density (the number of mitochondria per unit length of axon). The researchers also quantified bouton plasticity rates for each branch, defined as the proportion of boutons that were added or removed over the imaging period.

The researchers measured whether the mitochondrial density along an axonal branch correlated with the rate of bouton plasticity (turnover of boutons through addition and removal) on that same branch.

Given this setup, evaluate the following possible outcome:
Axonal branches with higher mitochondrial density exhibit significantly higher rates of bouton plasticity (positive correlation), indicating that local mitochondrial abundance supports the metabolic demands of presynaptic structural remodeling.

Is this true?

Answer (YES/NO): NO